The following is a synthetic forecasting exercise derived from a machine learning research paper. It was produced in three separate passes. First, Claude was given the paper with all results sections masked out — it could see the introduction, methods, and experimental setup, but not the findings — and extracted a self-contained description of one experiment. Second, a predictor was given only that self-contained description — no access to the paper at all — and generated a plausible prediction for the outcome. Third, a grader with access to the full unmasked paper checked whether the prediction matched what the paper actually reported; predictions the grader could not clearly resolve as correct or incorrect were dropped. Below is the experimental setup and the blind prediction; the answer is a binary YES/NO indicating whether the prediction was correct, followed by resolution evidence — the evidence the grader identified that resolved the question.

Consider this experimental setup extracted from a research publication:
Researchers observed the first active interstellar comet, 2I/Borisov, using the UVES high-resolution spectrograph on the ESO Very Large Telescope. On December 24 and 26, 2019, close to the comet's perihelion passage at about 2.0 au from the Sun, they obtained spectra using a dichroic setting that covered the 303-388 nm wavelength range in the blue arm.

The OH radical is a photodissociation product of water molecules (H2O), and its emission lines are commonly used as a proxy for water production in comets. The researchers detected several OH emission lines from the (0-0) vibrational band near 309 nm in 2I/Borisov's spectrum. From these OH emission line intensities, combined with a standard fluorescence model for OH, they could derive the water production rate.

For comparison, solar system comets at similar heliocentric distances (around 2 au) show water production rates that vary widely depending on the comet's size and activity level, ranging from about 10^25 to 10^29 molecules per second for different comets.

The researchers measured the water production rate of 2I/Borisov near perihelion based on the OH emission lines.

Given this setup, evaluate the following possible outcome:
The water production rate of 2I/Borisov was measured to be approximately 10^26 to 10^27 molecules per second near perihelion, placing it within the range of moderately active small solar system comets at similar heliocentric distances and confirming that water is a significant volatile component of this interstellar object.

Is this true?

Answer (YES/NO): YES